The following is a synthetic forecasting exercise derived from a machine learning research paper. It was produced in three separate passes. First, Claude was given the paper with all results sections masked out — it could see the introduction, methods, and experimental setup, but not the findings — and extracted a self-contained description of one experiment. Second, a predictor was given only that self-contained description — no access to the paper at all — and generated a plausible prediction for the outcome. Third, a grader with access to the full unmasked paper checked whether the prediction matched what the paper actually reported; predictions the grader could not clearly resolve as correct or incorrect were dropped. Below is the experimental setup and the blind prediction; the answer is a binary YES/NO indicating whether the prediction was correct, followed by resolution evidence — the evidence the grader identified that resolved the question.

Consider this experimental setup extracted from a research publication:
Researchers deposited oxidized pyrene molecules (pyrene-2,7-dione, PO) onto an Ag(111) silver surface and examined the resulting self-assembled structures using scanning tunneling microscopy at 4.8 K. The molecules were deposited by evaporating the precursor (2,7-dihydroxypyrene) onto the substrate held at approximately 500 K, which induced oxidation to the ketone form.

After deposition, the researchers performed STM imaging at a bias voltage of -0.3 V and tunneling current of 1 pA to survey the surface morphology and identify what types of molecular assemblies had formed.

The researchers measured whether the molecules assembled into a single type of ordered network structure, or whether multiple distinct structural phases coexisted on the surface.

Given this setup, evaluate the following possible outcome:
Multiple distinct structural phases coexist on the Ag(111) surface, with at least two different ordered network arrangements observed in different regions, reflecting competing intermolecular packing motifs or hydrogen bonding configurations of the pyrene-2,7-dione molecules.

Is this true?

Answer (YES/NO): YES